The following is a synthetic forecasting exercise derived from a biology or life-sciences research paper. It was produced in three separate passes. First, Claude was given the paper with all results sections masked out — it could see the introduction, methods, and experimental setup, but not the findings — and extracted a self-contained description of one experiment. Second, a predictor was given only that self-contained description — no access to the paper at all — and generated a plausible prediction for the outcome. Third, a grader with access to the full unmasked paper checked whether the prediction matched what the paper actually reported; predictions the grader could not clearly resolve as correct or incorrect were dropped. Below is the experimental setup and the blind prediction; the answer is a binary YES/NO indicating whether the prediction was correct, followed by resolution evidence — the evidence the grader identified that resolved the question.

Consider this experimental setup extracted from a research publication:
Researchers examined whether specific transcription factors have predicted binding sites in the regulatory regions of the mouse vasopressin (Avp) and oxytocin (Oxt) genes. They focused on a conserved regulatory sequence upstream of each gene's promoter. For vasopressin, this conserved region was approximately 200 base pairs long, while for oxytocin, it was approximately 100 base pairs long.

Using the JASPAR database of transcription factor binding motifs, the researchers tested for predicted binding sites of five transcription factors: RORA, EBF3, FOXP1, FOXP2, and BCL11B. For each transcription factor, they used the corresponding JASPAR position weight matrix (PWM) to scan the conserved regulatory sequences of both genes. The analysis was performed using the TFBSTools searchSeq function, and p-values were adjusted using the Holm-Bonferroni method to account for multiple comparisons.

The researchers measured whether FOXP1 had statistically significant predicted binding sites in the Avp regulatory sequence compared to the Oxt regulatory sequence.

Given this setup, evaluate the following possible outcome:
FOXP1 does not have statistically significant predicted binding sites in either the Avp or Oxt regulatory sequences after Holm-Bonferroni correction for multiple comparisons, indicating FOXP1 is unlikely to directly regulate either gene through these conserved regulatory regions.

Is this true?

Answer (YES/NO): NO